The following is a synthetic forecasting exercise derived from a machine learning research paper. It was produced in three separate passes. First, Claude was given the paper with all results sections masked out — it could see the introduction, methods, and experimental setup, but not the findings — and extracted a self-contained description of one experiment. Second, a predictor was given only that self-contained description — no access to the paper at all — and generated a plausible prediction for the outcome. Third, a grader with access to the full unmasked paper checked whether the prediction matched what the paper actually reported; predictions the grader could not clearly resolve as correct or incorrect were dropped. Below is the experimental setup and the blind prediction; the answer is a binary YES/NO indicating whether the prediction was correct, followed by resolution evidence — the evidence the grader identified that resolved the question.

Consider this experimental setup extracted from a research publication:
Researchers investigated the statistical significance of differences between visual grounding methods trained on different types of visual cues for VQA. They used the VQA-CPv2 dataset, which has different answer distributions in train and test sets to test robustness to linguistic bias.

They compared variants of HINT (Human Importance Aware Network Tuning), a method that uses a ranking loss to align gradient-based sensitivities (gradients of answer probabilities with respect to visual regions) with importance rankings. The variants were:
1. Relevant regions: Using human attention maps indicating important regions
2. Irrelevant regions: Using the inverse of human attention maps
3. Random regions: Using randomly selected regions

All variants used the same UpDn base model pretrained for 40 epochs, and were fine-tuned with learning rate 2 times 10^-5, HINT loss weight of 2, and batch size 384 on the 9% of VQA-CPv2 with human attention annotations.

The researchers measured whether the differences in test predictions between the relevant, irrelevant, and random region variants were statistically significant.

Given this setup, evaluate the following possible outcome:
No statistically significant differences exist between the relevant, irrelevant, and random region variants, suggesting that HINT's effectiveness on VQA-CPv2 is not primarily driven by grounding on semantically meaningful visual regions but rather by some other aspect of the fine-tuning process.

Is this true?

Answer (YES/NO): YES